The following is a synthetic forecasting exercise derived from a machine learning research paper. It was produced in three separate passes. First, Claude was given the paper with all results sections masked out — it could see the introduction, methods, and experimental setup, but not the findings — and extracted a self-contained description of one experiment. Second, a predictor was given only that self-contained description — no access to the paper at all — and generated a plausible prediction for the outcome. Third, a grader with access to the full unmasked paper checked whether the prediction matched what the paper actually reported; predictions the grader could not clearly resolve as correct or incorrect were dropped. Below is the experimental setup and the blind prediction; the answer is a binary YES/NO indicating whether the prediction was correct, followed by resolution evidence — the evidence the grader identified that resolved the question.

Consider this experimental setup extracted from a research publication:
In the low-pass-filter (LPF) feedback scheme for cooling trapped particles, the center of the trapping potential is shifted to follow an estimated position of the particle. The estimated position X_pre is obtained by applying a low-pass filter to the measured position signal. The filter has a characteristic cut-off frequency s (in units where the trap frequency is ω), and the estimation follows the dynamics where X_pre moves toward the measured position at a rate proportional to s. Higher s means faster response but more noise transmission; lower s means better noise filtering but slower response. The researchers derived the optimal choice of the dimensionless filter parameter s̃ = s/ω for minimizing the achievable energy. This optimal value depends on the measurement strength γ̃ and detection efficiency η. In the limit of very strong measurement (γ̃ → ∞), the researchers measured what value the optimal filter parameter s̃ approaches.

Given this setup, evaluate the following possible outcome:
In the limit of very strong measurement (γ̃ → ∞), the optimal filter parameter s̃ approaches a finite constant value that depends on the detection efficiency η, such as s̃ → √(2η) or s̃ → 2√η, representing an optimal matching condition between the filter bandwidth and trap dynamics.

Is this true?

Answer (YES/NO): NO